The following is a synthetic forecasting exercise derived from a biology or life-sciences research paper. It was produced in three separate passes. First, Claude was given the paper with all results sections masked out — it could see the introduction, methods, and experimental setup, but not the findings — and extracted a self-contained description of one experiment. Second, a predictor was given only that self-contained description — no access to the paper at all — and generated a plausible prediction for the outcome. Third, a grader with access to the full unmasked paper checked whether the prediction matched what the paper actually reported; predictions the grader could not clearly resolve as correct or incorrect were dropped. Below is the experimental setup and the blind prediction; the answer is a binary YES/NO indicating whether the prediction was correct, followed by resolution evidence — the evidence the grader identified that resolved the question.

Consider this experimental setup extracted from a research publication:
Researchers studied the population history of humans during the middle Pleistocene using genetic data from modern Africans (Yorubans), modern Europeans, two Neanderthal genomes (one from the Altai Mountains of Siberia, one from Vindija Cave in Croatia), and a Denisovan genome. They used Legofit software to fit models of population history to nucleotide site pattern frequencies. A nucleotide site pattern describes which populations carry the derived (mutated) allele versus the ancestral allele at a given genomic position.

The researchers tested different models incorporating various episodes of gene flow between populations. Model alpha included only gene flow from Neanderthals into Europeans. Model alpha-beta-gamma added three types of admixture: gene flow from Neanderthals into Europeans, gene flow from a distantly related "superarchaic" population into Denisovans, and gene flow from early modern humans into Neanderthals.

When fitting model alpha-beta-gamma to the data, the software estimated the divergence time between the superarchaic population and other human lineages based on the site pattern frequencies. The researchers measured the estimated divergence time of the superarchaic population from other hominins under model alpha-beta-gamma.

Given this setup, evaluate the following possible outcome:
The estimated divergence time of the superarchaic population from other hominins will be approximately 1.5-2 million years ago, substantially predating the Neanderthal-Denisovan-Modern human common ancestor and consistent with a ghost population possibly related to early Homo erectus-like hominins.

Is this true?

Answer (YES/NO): NO